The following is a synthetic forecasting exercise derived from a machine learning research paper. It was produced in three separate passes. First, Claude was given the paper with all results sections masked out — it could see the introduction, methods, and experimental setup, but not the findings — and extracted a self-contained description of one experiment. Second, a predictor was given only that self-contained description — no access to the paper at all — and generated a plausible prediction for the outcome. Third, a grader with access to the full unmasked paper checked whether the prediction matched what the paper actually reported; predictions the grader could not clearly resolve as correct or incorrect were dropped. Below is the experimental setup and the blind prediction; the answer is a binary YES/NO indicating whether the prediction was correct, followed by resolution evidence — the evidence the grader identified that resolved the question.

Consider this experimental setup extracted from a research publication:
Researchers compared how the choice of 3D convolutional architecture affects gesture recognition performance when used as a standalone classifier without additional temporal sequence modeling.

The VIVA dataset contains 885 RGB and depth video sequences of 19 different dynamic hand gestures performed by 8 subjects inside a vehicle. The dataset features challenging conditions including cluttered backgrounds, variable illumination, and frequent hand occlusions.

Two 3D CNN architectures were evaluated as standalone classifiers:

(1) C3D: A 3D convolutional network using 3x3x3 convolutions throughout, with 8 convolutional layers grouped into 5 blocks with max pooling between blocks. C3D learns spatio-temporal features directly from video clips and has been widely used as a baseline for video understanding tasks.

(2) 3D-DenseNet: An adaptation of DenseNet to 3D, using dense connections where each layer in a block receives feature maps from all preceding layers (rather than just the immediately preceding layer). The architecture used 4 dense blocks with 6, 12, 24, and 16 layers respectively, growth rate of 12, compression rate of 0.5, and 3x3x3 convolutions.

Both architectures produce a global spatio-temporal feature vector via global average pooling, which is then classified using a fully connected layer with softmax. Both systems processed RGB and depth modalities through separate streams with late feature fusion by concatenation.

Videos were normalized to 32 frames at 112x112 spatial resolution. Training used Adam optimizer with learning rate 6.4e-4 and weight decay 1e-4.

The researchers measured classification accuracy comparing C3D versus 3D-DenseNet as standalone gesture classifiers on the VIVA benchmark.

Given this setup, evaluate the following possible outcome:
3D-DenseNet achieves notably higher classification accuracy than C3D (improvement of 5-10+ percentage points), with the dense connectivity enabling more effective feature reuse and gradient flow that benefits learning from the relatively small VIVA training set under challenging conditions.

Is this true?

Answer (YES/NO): YES